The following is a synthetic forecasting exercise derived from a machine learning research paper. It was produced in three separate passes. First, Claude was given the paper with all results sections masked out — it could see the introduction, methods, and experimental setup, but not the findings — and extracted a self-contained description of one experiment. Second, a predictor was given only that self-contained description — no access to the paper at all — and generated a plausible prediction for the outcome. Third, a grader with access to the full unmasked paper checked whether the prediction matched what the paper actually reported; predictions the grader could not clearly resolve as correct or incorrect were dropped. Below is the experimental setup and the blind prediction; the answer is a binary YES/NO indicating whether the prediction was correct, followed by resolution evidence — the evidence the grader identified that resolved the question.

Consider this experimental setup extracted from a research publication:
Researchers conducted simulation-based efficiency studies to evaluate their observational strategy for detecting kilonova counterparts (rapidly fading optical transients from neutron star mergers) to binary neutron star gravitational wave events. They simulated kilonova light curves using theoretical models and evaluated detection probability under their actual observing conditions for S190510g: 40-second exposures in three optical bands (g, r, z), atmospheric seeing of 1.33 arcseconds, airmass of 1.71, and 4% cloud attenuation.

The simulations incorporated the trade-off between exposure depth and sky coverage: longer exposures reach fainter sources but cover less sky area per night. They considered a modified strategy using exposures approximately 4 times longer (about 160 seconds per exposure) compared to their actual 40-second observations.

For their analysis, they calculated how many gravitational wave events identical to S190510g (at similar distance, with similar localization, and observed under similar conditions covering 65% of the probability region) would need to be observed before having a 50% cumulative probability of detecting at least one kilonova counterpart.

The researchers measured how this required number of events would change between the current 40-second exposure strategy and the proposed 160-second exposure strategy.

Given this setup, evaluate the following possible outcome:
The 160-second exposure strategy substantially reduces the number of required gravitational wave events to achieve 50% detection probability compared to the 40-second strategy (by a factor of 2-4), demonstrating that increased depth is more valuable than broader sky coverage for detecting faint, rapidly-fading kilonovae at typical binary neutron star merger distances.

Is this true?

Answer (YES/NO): NO